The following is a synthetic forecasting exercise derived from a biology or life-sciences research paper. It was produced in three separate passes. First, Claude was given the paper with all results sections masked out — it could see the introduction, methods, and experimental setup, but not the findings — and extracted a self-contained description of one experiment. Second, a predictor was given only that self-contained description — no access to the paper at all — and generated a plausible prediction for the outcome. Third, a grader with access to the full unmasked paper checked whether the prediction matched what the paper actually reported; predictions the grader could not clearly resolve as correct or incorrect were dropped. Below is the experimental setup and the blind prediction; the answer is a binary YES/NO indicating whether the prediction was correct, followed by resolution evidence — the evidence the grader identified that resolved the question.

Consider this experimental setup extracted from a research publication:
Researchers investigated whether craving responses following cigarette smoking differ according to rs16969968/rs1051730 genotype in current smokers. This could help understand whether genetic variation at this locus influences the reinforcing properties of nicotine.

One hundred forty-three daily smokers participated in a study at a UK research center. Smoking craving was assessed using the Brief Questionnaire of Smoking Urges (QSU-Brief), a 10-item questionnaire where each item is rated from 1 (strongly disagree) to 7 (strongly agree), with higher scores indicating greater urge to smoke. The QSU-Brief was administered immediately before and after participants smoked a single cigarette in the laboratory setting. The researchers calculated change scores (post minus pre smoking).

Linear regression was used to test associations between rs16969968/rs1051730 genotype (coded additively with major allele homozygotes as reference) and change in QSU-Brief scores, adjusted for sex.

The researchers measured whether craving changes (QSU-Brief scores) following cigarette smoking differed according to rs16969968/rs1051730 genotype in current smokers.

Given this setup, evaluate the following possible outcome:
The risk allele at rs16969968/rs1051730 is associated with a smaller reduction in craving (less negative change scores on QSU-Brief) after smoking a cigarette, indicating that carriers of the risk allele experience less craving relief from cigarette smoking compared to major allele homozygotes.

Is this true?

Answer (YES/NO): NO